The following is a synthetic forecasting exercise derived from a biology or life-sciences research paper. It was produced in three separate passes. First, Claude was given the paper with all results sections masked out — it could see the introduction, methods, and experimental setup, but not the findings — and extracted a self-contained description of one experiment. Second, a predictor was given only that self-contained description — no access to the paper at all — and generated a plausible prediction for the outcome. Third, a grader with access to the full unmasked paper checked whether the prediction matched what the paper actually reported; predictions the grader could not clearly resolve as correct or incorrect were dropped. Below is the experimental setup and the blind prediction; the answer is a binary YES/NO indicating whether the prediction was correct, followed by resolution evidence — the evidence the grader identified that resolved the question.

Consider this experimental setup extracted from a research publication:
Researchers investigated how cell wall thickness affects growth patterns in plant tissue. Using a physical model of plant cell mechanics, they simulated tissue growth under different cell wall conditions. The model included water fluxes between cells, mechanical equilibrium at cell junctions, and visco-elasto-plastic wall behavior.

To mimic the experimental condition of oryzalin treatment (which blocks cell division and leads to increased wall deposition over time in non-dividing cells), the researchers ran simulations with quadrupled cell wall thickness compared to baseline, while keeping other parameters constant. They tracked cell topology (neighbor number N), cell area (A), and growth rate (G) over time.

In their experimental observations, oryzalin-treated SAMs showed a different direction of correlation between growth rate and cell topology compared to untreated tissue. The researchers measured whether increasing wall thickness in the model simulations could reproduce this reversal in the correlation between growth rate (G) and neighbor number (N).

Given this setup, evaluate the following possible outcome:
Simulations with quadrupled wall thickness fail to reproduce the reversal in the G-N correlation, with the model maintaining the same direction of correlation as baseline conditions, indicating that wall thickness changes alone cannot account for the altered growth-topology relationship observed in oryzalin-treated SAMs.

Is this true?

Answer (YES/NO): NO